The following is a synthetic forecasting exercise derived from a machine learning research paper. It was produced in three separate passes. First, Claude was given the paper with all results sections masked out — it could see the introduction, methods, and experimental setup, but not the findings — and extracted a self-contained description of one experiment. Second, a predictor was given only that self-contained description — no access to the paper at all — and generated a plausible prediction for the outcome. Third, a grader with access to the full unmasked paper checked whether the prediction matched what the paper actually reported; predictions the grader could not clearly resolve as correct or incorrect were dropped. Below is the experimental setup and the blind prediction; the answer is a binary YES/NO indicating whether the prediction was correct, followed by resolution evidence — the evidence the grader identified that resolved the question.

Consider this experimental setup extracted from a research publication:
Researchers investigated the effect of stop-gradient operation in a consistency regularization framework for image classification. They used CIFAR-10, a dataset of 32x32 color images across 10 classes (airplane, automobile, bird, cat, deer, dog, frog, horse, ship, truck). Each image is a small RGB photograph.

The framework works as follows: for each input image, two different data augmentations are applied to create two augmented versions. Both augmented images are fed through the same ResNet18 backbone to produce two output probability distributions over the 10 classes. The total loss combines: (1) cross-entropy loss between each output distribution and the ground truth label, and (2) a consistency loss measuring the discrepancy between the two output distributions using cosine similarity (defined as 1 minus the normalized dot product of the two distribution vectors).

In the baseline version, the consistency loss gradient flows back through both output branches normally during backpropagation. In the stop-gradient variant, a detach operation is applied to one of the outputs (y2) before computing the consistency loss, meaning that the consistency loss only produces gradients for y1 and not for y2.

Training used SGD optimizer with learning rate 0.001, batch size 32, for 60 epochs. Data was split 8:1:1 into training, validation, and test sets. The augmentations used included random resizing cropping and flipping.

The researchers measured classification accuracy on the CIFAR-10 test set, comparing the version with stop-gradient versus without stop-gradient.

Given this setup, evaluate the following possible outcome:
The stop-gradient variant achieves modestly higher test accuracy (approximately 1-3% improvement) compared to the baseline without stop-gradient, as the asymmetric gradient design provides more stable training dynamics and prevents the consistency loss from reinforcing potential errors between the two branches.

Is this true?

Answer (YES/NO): YES